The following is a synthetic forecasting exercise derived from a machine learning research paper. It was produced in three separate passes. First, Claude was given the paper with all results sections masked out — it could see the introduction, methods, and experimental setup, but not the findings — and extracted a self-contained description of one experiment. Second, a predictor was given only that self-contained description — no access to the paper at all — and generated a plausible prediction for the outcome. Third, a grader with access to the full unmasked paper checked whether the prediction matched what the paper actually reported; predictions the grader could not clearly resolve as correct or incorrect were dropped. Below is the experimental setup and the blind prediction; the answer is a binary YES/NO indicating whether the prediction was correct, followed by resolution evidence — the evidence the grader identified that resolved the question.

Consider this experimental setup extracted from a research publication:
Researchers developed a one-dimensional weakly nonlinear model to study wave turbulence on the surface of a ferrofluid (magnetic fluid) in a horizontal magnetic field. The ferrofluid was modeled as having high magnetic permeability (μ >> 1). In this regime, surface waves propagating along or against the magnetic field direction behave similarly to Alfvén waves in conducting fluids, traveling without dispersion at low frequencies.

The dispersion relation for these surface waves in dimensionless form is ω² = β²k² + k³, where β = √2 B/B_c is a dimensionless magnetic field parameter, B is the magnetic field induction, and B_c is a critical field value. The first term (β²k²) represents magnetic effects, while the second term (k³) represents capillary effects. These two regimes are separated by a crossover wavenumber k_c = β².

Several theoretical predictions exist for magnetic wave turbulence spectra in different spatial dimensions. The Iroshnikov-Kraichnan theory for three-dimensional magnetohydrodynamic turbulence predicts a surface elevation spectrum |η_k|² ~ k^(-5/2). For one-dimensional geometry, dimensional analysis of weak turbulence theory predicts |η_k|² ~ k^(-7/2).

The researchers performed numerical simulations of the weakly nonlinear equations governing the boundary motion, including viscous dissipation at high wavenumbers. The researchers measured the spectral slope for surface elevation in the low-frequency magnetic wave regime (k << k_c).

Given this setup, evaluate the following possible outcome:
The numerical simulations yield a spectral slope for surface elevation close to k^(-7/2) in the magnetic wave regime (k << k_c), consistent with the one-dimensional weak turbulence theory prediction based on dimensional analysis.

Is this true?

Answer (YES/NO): YES